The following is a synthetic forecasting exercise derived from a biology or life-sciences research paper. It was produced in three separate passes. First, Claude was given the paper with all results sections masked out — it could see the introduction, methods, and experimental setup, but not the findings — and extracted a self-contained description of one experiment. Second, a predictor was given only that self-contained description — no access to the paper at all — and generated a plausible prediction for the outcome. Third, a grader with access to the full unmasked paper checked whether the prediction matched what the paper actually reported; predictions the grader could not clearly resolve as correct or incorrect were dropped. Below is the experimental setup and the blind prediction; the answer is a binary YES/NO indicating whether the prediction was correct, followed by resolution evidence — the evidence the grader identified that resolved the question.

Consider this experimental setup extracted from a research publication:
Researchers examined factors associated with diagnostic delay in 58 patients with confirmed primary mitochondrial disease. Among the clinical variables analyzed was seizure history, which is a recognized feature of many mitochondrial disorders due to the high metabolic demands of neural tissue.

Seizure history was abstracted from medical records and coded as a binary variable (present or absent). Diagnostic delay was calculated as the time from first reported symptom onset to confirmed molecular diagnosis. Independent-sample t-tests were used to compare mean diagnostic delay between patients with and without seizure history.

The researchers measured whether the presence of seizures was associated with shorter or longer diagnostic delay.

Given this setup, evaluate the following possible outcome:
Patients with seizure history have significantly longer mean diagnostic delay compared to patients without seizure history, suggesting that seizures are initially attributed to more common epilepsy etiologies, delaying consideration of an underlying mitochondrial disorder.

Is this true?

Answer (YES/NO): NO